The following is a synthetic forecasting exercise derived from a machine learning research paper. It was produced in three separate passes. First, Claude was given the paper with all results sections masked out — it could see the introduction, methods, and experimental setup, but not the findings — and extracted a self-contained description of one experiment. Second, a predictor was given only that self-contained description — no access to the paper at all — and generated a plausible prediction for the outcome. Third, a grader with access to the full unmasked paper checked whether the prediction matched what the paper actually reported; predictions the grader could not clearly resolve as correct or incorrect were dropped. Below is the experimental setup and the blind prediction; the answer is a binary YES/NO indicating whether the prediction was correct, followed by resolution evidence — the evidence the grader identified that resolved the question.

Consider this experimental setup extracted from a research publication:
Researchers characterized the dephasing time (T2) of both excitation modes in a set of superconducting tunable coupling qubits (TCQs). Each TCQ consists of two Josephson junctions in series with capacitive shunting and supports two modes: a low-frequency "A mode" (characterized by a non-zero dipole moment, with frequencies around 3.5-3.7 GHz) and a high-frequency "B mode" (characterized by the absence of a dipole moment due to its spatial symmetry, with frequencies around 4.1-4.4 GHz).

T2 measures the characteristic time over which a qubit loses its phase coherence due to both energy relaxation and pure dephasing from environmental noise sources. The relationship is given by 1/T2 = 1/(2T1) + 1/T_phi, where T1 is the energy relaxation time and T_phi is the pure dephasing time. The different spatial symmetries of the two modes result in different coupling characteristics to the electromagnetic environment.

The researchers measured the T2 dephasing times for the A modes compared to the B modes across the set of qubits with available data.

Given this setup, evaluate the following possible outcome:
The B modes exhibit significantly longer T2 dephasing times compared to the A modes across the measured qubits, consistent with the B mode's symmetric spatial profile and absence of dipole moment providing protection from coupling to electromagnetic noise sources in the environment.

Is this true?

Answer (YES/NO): NO